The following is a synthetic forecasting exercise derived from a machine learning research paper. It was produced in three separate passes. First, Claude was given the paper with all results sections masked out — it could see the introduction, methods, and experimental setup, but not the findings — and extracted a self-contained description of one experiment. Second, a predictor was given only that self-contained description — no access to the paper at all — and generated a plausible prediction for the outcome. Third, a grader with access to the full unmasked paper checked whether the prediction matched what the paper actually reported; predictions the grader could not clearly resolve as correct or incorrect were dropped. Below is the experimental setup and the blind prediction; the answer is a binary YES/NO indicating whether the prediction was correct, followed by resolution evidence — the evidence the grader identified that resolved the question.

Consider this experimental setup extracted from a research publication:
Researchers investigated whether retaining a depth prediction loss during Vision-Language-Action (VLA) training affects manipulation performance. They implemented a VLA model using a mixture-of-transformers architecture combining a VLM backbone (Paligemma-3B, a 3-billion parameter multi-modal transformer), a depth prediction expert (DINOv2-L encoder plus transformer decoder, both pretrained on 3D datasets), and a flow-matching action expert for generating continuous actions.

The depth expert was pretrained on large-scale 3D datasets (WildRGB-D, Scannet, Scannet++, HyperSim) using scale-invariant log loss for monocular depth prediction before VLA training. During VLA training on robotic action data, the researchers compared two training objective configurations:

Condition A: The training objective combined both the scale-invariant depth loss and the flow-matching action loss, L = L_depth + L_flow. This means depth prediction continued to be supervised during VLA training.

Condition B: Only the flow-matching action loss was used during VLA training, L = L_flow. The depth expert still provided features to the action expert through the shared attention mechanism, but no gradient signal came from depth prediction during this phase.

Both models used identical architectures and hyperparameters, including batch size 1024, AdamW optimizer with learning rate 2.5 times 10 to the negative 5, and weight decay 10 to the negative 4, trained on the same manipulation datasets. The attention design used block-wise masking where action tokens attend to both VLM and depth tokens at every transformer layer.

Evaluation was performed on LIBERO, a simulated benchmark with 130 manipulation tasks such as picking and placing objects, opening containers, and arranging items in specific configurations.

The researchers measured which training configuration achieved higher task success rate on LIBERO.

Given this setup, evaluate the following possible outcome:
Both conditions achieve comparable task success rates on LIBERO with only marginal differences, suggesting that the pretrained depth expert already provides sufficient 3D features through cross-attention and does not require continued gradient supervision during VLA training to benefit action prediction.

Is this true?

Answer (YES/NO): NO